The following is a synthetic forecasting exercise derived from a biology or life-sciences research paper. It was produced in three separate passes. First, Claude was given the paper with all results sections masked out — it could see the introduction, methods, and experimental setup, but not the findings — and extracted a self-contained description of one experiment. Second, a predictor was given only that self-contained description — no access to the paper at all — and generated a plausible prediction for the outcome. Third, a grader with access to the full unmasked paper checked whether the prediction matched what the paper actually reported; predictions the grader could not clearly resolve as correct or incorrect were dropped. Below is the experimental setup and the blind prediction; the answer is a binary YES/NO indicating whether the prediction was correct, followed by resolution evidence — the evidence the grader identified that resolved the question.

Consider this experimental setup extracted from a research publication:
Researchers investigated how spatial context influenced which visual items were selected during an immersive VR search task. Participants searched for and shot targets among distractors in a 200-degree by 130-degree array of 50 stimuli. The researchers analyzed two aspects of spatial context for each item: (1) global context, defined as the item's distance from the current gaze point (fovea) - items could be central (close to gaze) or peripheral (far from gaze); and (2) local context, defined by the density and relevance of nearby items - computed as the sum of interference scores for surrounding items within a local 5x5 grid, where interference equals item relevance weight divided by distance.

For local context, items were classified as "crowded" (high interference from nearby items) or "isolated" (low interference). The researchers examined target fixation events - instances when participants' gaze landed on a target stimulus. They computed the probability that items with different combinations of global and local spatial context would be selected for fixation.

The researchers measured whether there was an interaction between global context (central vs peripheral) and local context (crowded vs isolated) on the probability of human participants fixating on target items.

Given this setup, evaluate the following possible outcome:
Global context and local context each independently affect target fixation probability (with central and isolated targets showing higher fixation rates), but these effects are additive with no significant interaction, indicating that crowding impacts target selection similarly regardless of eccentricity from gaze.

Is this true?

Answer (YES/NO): NO